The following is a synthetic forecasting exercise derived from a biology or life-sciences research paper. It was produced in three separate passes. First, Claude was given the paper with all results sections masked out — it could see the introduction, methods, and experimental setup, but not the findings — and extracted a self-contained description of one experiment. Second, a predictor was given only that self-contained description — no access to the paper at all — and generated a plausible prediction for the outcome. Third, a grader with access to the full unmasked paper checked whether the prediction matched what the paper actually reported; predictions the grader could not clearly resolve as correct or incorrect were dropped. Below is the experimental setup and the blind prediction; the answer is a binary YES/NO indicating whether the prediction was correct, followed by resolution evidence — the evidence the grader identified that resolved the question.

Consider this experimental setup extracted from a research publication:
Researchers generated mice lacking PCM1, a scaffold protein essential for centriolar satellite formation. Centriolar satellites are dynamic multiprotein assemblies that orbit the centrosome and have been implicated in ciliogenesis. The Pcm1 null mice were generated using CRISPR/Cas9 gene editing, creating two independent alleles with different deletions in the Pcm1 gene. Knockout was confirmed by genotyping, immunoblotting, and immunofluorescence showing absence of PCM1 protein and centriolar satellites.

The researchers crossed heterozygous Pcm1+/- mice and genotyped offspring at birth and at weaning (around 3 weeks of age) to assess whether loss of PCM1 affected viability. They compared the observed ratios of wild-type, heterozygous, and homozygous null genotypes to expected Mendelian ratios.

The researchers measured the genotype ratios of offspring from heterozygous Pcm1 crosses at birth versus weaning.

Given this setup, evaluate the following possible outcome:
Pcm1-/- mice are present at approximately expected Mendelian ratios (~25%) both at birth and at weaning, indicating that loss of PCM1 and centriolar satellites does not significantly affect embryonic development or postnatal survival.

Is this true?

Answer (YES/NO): NO